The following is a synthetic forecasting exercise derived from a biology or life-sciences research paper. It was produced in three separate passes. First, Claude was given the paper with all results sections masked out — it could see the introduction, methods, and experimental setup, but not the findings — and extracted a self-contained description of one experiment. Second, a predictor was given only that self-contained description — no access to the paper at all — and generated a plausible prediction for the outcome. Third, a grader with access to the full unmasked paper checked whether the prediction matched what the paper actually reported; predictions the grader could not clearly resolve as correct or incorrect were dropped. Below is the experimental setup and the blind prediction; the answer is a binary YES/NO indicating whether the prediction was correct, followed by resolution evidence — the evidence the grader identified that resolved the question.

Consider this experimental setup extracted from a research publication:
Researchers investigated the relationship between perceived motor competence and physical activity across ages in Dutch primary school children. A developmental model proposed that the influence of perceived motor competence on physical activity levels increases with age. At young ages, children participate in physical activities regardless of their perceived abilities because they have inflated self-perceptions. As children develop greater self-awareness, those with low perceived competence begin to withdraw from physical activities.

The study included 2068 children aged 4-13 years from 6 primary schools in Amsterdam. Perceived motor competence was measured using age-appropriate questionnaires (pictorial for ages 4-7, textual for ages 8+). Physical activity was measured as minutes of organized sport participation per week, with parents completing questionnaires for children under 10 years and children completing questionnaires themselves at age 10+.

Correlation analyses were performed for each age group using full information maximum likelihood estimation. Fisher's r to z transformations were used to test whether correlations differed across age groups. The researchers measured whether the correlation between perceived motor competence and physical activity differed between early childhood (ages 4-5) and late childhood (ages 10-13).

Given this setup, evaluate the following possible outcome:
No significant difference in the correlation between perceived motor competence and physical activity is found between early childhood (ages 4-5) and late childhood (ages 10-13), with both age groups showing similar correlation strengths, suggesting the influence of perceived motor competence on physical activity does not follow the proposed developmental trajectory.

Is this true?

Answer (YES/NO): NO